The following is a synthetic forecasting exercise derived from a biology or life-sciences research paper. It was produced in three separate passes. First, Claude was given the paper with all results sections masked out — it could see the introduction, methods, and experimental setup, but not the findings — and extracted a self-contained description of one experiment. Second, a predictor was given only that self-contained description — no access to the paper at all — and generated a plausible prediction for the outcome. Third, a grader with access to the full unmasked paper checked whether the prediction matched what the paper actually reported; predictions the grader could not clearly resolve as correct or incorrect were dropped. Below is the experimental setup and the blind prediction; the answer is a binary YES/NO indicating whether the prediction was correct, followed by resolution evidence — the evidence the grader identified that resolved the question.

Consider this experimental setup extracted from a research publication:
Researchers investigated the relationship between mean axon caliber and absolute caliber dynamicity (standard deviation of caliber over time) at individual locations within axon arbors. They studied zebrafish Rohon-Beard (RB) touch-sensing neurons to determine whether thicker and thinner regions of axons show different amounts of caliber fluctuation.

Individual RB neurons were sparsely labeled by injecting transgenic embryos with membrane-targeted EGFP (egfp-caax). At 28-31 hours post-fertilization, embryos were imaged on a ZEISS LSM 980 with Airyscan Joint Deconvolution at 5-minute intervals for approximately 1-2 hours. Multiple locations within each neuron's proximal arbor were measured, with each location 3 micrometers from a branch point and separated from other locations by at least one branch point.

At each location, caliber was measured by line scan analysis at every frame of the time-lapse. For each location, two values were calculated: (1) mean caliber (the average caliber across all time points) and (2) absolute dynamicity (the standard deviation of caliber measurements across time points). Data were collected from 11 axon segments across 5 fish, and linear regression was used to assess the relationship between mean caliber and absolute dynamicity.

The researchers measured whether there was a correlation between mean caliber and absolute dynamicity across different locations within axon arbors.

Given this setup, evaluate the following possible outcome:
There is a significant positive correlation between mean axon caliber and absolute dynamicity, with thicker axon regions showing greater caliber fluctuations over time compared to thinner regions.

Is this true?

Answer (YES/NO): YES